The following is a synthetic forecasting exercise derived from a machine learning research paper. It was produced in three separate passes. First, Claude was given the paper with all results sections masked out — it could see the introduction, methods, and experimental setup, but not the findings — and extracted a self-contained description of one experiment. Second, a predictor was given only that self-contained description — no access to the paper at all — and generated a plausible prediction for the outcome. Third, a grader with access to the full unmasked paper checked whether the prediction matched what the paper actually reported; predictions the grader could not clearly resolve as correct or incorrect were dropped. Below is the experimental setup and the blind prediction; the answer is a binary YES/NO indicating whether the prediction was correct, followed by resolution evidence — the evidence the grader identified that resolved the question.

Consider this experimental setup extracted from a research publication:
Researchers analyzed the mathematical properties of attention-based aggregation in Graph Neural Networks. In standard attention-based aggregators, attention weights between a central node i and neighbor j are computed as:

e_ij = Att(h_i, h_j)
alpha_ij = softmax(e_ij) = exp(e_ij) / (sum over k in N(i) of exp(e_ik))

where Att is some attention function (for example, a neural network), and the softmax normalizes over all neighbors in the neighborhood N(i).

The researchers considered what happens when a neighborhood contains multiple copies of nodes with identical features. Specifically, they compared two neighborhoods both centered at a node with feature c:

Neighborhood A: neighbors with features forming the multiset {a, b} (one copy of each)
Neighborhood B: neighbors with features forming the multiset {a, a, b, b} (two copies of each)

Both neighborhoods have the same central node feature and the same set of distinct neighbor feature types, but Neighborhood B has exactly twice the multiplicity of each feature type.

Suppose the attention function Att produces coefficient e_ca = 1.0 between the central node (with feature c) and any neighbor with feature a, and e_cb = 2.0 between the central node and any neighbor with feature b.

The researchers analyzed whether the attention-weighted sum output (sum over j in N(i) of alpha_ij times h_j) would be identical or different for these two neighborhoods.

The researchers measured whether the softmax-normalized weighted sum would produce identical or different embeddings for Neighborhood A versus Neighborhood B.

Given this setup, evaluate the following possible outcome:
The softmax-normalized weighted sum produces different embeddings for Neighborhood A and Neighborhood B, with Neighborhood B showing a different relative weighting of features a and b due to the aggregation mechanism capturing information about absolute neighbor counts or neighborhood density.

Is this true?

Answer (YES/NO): NO